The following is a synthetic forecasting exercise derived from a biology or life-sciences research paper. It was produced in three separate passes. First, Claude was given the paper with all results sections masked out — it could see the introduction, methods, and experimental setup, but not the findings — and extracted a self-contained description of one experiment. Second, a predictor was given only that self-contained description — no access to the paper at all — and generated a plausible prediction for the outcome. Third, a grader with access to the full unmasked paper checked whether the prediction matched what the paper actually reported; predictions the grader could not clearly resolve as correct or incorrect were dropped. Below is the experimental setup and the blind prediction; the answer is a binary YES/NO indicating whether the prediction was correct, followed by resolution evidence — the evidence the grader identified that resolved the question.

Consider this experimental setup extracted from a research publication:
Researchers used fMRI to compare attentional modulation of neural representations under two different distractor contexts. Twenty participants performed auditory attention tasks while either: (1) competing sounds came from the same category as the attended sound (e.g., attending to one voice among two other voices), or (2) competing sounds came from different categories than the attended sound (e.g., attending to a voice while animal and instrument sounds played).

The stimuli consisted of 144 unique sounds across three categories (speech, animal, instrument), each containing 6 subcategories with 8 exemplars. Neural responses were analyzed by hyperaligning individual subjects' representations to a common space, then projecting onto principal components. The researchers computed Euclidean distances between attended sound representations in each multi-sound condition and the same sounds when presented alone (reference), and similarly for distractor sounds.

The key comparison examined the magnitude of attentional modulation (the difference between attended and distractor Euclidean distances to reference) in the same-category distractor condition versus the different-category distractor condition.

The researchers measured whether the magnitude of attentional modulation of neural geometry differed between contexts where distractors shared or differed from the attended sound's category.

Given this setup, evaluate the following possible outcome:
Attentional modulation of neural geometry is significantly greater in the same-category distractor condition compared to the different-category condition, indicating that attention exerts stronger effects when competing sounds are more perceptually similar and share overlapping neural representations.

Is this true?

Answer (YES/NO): NO